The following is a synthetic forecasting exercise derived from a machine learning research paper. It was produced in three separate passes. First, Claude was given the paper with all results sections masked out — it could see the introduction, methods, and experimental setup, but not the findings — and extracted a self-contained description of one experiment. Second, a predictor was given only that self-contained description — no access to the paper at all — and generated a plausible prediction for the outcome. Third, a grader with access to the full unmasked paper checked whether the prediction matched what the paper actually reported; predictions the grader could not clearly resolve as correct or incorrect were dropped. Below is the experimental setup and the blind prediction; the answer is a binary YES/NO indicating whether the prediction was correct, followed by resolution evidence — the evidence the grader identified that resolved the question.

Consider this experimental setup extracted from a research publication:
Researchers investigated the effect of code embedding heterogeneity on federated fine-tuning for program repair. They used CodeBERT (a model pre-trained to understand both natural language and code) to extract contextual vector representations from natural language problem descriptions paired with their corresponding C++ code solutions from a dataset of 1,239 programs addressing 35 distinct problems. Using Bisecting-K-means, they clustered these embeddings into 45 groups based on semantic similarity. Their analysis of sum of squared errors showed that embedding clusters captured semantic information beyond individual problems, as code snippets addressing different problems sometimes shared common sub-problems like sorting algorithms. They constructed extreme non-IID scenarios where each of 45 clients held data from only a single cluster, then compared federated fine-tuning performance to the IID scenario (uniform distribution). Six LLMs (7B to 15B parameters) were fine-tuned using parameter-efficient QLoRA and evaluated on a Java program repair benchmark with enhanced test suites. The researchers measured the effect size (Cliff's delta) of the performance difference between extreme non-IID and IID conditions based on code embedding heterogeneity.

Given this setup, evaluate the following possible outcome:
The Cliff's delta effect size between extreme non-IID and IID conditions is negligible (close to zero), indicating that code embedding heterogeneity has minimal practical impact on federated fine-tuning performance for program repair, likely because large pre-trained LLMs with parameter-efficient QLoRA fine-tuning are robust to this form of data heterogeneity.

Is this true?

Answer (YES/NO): YES